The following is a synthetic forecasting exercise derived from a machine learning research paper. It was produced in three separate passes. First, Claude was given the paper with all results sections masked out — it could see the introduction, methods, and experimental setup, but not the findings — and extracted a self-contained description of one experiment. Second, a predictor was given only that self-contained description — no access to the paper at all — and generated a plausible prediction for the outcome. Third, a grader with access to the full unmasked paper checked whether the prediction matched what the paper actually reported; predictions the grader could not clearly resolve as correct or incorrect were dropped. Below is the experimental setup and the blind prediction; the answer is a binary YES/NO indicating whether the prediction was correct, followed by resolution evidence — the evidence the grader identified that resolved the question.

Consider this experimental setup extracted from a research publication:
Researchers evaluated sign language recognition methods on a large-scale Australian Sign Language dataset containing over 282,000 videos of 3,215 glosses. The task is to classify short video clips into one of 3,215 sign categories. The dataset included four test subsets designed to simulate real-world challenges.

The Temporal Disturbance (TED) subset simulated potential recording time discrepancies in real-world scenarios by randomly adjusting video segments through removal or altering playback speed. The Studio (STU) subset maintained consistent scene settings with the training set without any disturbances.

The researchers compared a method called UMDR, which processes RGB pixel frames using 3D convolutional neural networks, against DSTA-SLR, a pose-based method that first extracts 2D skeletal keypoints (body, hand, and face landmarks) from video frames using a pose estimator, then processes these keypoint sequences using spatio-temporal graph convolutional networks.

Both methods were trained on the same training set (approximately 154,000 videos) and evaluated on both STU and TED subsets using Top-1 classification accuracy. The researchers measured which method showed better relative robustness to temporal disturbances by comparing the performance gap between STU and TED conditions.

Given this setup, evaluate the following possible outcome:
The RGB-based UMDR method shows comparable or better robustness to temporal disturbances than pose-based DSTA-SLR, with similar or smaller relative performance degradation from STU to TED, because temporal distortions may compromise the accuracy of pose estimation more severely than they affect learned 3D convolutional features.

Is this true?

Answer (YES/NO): YES